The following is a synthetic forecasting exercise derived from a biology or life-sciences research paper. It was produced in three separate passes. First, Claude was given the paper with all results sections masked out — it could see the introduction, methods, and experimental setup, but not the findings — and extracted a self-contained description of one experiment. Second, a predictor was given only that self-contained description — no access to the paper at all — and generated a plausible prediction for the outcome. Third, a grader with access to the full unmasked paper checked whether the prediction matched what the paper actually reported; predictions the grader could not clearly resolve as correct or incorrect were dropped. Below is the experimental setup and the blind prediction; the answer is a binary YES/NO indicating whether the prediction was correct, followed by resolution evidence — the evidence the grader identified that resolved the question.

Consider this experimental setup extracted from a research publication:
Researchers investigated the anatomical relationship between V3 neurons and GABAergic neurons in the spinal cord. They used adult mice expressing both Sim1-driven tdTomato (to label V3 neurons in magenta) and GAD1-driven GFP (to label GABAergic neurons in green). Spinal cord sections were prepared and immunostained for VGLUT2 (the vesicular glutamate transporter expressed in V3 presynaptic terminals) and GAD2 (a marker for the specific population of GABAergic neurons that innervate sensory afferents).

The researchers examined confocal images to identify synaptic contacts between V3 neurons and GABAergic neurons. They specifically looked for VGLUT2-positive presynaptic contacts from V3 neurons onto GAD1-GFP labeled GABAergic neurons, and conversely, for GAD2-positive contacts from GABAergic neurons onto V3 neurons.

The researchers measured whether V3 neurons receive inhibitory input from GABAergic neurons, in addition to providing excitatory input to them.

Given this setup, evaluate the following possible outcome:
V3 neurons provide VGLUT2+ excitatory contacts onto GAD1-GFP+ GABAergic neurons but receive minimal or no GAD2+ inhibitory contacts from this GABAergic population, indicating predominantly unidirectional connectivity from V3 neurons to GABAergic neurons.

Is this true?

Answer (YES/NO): NO